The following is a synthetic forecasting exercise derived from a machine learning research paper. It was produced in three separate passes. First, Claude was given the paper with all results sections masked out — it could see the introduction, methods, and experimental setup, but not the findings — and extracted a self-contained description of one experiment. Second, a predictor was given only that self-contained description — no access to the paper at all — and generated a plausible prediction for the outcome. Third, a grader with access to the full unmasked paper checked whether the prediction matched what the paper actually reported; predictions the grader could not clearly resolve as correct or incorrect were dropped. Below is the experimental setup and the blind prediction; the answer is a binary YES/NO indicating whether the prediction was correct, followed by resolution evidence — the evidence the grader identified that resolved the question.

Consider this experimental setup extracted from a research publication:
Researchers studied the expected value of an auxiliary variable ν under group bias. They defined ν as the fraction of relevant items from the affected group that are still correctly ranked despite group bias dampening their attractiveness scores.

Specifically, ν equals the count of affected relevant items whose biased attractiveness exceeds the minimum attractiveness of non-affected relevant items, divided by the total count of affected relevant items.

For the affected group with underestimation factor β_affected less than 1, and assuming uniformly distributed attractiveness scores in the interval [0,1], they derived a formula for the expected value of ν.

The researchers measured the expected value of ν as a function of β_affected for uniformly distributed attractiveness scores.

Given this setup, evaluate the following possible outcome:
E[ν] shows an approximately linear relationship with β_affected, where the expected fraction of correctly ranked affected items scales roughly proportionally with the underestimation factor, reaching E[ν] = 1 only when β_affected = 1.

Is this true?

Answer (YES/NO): NO